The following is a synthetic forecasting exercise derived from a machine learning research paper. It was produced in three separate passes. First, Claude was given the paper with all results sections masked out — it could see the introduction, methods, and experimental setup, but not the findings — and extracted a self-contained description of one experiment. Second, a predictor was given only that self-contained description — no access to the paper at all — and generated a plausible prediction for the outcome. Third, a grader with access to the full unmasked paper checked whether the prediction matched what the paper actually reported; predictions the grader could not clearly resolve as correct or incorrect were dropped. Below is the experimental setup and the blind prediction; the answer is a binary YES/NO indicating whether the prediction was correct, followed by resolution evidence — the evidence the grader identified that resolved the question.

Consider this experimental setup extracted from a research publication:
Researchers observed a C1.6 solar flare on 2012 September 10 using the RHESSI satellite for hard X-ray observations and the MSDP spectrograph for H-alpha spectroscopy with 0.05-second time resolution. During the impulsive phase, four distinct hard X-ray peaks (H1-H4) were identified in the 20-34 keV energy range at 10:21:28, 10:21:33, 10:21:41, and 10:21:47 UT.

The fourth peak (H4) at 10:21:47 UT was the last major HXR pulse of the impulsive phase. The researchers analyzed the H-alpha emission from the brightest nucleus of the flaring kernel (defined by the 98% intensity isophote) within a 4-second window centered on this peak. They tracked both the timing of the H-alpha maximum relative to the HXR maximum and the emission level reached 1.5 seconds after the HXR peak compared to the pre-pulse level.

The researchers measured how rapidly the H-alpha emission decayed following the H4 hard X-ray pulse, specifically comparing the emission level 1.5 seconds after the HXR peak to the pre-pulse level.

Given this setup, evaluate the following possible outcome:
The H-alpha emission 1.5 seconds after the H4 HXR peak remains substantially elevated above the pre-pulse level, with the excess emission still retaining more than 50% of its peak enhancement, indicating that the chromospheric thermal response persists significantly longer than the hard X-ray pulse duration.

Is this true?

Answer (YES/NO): NO